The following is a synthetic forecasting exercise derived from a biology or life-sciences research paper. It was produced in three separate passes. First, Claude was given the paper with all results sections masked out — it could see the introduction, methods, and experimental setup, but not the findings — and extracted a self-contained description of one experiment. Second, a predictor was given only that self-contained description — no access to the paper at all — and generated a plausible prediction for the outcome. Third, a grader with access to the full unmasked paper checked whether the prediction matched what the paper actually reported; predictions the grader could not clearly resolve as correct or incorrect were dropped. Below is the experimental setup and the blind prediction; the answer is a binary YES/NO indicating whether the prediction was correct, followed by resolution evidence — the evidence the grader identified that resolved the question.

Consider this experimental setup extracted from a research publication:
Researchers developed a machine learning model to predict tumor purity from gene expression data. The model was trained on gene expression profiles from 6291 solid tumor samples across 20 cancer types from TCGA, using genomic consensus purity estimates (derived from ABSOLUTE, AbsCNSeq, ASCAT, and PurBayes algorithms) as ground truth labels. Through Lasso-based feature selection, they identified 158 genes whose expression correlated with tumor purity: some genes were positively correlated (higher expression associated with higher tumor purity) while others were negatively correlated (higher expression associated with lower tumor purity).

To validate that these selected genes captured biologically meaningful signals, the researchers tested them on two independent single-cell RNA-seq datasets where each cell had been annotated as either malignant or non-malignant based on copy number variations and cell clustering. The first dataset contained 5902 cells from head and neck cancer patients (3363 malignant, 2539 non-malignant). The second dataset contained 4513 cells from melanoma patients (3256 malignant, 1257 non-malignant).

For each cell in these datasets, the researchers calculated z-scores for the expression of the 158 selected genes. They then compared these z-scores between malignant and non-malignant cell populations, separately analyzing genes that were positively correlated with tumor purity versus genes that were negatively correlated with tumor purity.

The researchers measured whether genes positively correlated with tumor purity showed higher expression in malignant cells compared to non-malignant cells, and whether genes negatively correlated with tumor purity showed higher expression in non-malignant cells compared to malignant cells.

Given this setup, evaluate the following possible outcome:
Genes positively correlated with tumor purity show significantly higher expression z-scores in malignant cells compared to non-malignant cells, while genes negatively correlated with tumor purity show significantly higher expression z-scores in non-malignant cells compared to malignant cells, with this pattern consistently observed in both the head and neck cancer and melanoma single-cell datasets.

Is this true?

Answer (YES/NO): YES